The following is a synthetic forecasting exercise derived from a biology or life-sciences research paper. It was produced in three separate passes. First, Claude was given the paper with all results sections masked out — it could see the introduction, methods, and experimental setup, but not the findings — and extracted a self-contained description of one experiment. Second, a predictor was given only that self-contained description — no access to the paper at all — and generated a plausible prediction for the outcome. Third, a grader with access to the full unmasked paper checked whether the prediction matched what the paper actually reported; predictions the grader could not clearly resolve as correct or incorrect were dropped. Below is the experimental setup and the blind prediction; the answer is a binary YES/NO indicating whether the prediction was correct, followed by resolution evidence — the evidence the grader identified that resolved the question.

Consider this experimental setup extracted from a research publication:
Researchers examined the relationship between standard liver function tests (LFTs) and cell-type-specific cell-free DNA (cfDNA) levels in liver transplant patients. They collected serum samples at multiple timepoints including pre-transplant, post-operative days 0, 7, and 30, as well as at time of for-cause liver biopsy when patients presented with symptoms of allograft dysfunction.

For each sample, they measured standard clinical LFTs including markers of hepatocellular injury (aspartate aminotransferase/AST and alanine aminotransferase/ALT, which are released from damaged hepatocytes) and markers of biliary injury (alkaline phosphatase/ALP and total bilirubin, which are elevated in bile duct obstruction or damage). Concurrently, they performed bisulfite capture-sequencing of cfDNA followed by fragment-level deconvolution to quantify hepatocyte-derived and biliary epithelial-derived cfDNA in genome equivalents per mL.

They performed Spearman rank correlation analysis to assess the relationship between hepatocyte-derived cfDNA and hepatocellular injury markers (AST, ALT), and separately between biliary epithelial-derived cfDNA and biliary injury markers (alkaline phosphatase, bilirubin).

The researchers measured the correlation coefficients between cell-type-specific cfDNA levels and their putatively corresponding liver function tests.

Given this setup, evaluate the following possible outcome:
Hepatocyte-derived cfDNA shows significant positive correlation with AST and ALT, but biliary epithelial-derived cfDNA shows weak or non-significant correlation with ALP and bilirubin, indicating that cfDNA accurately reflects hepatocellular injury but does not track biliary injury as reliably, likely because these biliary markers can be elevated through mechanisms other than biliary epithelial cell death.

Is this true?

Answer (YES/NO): YES